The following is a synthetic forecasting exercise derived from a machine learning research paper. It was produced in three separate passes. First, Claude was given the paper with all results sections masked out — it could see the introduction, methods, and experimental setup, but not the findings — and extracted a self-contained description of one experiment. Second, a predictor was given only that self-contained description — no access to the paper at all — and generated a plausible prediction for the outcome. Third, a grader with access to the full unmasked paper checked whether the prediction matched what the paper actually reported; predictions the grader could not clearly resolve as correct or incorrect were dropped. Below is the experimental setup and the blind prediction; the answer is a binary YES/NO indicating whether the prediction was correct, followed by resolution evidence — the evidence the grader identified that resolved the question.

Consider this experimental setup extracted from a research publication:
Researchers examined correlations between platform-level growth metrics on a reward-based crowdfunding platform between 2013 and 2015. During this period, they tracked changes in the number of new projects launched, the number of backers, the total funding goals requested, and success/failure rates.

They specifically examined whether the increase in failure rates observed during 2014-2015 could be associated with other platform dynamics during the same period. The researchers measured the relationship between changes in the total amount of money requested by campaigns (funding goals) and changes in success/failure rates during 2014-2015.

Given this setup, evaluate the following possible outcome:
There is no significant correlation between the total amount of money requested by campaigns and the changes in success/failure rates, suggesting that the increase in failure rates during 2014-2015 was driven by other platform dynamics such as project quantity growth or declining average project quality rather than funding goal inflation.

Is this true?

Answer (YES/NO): NO